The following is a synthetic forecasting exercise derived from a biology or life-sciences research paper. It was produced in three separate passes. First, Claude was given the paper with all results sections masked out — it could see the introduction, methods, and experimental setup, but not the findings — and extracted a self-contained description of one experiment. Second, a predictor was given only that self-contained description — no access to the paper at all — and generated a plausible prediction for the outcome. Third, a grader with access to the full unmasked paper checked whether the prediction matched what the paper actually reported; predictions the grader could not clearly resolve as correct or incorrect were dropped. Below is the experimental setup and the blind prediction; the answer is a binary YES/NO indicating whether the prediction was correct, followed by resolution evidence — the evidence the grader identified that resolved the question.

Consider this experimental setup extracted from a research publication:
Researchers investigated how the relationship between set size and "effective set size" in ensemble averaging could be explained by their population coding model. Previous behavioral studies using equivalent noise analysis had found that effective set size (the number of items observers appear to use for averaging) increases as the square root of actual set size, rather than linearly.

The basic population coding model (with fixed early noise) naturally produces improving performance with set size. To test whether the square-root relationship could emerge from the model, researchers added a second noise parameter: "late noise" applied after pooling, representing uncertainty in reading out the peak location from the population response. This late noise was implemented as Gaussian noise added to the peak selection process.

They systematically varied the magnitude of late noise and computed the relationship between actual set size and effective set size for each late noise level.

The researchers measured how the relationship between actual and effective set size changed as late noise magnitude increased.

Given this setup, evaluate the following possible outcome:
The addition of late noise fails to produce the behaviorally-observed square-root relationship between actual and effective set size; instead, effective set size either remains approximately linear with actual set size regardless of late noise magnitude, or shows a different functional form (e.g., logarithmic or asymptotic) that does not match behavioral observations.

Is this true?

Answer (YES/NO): NO